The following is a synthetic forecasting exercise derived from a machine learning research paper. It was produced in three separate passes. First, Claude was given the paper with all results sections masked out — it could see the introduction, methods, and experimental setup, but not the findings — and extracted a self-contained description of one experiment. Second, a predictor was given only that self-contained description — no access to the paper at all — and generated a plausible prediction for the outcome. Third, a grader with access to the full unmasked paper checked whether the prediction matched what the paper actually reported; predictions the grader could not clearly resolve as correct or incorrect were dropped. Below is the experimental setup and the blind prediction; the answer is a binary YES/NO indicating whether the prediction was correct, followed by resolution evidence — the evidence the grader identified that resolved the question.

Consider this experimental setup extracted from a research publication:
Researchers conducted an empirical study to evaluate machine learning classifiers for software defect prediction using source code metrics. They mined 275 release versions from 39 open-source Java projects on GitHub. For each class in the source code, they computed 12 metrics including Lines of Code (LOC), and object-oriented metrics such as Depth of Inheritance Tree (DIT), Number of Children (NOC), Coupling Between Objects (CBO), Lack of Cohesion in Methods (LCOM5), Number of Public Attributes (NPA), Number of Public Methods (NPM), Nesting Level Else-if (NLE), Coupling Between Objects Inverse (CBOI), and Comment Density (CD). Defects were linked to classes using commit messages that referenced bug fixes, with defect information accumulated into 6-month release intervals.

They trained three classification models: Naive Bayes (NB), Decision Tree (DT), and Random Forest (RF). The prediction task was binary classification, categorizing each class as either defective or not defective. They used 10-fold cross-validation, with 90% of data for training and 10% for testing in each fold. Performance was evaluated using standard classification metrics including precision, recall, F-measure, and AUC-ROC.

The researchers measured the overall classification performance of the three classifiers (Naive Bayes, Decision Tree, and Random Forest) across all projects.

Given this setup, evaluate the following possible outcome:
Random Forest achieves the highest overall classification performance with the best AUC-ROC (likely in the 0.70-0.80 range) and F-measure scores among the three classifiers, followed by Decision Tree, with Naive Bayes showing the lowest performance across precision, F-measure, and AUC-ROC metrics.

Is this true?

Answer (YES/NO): NO